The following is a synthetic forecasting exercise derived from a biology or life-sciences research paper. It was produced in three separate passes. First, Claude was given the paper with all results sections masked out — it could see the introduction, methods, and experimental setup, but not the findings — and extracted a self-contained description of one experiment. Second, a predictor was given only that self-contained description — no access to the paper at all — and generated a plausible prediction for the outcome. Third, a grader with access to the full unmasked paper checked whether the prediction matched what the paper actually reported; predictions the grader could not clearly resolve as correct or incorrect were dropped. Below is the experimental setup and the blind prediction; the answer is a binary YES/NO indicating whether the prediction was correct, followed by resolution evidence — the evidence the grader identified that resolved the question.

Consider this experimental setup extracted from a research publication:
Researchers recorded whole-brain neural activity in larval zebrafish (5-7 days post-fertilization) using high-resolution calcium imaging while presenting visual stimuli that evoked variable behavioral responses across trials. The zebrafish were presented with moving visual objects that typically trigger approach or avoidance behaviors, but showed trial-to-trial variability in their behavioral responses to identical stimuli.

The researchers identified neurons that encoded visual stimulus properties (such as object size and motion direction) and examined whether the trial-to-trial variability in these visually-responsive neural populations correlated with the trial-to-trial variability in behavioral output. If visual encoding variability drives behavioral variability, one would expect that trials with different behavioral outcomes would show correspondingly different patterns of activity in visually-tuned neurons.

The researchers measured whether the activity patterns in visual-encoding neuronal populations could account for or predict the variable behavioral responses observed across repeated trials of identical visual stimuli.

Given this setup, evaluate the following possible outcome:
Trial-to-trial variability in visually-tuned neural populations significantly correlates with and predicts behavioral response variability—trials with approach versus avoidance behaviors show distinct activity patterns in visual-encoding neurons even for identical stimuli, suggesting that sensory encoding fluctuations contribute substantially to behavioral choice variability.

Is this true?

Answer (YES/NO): NO